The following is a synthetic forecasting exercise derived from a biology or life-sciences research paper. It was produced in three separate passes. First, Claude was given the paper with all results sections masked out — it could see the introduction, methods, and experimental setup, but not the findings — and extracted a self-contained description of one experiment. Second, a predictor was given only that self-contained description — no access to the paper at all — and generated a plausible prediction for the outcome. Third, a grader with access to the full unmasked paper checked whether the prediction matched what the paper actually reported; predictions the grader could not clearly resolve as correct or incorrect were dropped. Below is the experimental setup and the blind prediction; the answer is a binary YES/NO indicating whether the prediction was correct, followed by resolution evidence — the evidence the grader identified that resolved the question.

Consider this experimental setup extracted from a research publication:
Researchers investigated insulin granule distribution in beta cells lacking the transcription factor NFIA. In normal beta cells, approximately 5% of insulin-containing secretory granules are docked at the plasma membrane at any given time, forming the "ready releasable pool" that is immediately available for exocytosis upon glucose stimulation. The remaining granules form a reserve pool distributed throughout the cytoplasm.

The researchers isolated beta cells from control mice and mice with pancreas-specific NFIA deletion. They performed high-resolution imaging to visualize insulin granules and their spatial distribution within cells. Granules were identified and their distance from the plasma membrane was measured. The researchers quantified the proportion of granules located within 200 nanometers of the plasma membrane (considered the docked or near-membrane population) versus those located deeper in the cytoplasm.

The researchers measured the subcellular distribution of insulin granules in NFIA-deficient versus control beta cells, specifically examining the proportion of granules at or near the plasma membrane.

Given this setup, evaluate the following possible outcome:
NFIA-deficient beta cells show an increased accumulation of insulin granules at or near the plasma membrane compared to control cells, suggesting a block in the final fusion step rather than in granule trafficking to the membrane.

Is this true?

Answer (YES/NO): NO